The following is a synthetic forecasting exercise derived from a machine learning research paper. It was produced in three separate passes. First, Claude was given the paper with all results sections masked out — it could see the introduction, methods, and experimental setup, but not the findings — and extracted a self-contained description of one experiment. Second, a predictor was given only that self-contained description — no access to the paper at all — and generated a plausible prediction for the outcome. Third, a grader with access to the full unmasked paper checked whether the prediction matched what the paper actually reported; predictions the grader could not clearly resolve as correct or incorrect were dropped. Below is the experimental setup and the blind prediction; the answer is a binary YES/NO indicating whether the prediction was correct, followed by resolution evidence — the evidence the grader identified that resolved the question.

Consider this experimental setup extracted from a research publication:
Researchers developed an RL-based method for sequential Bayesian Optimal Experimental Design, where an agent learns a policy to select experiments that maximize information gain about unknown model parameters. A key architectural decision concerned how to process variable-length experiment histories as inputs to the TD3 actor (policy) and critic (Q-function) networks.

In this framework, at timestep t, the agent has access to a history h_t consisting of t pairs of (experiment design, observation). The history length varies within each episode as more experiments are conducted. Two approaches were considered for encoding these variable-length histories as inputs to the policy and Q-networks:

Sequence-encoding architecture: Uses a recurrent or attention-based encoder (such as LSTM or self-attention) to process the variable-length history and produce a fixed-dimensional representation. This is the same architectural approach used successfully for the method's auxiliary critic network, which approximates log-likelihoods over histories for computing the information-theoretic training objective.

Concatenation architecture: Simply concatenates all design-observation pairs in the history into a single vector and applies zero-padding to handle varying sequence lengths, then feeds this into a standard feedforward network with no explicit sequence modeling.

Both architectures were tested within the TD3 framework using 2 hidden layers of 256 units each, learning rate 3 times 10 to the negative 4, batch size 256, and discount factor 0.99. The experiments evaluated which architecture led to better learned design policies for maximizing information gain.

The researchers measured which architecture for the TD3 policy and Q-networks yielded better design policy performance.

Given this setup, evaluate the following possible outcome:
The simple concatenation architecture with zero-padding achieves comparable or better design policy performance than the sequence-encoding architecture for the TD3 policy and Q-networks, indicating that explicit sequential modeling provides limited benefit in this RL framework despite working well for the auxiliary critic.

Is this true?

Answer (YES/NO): YES